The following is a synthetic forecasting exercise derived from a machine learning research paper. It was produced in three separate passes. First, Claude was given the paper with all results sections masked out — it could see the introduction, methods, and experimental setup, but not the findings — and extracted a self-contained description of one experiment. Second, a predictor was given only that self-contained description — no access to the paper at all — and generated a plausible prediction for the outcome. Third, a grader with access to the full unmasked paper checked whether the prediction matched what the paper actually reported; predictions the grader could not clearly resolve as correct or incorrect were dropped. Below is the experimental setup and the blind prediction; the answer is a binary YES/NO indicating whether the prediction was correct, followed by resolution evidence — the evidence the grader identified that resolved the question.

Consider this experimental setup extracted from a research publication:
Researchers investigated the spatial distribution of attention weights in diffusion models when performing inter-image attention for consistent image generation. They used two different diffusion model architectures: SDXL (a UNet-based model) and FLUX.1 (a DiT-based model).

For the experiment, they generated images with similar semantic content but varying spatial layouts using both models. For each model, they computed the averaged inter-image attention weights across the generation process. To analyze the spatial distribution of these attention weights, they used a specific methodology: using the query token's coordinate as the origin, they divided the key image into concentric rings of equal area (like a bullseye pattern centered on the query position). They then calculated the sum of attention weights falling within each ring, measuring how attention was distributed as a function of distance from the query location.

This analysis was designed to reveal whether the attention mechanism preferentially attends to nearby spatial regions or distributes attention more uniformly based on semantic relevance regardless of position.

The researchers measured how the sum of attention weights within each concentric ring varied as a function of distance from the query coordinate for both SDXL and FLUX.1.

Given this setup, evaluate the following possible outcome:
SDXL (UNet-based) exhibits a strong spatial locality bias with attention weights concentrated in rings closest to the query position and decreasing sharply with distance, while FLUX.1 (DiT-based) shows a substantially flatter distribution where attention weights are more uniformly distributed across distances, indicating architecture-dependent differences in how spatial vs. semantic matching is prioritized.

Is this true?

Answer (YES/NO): NO